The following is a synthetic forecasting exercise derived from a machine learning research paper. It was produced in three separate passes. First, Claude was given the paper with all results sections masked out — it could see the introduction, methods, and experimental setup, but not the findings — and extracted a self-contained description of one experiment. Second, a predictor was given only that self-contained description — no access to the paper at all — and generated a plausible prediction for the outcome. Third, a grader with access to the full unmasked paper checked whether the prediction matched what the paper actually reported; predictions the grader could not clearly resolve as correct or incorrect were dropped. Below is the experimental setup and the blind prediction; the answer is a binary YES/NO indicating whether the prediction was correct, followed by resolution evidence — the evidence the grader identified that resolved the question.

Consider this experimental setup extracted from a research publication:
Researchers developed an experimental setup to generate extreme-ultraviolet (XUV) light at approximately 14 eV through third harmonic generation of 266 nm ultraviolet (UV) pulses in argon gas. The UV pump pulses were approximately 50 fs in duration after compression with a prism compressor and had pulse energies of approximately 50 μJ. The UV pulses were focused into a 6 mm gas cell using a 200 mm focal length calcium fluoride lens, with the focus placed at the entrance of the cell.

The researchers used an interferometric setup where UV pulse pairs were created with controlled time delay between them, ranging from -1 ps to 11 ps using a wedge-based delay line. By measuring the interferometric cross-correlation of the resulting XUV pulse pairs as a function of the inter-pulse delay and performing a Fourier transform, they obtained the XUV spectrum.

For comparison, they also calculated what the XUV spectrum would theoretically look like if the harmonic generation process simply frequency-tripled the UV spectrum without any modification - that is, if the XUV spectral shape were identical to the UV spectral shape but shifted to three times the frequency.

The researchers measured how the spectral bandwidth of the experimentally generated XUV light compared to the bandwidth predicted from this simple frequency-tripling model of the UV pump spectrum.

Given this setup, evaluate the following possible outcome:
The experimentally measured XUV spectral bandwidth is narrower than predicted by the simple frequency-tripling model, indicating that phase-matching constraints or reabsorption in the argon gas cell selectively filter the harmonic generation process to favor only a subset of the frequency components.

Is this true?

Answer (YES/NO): YES